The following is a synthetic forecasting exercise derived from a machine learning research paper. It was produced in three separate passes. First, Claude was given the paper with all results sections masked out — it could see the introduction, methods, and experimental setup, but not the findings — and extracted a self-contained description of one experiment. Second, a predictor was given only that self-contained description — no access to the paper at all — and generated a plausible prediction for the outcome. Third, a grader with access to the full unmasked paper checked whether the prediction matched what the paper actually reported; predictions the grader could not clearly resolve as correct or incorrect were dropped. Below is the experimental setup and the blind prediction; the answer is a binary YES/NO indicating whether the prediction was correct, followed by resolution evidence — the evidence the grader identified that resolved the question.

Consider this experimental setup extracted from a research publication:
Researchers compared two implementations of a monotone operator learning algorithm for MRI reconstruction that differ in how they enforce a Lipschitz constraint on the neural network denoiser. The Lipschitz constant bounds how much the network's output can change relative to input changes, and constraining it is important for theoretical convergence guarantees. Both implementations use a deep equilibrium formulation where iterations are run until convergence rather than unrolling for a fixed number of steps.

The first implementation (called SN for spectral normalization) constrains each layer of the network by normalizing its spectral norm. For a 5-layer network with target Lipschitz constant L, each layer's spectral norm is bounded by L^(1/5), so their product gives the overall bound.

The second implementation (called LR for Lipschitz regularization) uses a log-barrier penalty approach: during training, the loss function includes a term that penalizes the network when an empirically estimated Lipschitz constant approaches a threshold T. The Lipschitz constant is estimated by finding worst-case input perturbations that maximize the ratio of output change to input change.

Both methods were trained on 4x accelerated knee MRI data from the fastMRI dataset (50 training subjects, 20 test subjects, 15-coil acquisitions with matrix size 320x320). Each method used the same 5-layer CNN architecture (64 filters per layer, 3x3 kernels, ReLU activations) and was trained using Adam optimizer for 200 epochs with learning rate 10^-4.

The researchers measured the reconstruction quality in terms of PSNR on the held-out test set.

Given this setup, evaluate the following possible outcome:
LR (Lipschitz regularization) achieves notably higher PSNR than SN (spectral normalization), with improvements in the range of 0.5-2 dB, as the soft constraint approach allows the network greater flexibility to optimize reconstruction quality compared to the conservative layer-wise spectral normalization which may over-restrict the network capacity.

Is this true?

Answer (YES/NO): NO